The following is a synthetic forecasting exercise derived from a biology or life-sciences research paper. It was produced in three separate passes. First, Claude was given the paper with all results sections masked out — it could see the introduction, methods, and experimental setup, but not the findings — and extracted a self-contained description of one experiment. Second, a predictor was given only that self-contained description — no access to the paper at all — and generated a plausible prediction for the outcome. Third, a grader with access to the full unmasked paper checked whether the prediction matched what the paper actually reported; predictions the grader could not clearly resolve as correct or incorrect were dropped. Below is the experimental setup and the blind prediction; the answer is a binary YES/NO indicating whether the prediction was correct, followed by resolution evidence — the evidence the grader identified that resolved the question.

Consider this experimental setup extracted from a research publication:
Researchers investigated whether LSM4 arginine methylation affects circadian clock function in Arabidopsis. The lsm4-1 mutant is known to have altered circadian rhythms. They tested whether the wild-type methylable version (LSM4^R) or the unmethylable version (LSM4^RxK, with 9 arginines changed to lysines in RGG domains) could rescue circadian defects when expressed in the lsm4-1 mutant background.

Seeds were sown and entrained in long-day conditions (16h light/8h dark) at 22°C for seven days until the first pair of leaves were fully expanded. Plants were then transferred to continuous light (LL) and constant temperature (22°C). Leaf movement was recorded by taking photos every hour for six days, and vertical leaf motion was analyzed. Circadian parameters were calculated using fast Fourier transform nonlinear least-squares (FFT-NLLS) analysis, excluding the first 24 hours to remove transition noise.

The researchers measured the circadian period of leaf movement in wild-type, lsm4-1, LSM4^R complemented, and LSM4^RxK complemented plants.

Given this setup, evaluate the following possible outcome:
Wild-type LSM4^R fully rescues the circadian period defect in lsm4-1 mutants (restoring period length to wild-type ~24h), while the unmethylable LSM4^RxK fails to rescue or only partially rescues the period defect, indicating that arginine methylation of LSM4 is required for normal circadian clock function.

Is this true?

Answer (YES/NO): NO